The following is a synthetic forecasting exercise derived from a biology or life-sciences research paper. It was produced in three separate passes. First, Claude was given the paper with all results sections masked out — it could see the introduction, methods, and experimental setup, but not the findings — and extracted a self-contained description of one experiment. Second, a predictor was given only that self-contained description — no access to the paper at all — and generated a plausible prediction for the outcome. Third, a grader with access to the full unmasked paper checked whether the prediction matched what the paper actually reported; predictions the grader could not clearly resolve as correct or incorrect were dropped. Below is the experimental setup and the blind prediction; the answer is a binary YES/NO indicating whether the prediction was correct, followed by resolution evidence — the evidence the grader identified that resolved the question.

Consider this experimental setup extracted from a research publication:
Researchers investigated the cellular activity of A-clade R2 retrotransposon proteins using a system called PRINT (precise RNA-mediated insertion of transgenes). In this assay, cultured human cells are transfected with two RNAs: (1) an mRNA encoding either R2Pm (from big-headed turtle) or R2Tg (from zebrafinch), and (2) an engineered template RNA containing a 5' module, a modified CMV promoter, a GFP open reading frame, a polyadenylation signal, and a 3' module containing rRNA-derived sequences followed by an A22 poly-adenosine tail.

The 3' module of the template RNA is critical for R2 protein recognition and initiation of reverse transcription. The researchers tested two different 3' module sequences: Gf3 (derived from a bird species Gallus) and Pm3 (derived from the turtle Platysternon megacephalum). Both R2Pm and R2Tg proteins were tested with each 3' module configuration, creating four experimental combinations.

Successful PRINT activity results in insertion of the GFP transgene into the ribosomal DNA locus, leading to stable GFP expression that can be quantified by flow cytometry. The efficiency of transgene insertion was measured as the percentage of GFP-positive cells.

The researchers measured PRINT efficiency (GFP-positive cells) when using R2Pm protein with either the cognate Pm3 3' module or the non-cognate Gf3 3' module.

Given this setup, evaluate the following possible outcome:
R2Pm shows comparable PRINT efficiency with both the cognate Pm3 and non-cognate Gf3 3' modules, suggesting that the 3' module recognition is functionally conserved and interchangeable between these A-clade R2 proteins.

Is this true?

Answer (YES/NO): NO